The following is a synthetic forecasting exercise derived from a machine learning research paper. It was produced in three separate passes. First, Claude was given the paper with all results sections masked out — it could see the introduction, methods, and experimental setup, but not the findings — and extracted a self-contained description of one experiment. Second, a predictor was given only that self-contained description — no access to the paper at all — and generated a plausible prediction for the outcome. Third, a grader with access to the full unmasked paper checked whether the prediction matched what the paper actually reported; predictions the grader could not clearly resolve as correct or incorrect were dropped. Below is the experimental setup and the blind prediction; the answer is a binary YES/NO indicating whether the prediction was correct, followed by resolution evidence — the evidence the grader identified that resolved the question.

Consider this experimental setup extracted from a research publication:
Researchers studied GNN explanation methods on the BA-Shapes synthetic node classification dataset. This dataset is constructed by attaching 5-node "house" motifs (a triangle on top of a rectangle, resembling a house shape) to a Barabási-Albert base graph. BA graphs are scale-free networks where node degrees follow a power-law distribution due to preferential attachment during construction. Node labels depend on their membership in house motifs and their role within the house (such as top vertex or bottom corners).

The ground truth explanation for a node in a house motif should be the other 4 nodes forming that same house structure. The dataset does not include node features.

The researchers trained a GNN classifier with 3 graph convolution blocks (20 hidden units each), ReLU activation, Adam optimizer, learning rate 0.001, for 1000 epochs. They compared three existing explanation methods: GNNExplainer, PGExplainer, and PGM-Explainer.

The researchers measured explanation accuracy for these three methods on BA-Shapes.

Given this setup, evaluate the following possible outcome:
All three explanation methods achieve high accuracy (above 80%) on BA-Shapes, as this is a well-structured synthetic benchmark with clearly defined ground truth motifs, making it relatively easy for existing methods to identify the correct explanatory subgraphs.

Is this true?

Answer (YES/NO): YES